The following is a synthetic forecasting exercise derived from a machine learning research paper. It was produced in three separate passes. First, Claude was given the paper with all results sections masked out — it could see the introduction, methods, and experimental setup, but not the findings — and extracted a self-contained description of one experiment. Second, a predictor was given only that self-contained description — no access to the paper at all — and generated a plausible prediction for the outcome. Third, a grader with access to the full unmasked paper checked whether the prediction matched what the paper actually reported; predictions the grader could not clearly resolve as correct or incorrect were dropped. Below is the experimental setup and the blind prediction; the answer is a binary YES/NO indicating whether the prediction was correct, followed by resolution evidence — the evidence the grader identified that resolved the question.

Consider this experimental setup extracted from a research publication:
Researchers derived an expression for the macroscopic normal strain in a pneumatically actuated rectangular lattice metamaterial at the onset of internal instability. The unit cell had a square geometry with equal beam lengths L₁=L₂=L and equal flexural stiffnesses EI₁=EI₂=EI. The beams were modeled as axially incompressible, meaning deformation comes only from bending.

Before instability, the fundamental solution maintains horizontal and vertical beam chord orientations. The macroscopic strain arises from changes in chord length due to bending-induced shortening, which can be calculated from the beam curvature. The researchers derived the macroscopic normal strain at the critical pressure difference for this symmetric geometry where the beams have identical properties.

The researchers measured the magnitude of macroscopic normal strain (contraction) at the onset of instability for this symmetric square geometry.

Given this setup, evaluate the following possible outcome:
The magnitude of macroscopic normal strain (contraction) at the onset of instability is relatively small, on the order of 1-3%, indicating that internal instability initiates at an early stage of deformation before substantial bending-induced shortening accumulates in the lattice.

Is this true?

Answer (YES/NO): NO